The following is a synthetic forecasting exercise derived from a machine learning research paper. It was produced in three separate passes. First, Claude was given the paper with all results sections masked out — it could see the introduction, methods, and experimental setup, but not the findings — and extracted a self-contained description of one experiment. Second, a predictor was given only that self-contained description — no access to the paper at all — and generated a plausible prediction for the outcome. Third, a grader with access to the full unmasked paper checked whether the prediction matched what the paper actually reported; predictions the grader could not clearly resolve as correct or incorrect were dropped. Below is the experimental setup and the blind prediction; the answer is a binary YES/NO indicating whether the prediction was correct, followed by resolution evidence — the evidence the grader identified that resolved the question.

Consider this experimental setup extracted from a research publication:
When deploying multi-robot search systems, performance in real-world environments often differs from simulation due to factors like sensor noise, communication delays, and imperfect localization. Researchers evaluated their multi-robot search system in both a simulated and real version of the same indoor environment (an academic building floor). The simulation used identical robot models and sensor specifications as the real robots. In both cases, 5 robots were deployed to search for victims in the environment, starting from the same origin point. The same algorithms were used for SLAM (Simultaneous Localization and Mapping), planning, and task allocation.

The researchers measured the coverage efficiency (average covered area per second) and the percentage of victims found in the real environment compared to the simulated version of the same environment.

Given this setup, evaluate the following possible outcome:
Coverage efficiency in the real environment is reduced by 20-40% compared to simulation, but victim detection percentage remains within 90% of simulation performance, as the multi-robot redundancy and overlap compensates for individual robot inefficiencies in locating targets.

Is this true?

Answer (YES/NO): NO